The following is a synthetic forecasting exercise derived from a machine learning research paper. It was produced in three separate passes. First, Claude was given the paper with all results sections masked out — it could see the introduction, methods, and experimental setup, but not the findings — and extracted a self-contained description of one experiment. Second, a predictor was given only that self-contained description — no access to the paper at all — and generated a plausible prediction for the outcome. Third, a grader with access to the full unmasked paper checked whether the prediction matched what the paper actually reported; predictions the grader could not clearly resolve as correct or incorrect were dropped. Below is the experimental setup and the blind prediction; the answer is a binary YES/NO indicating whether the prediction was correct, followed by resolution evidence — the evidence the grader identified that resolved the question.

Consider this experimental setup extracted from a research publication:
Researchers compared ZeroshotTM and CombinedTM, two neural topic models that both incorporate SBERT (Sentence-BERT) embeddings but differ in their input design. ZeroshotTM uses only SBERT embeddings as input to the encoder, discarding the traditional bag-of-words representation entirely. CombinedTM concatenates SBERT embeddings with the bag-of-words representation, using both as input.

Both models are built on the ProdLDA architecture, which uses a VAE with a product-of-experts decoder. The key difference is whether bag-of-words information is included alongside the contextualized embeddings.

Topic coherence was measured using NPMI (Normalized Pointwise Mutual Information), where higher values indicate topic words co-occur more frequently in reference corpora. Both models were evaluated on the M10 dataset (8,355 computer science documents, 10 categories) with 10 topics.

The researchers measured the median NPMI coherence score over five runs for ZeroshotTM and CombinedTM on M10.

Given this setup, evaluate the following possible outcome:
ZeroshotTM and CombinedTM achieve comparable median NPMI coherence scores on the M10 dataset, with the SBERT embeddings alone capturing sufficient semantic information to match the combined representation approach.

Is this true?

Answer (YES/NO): NO